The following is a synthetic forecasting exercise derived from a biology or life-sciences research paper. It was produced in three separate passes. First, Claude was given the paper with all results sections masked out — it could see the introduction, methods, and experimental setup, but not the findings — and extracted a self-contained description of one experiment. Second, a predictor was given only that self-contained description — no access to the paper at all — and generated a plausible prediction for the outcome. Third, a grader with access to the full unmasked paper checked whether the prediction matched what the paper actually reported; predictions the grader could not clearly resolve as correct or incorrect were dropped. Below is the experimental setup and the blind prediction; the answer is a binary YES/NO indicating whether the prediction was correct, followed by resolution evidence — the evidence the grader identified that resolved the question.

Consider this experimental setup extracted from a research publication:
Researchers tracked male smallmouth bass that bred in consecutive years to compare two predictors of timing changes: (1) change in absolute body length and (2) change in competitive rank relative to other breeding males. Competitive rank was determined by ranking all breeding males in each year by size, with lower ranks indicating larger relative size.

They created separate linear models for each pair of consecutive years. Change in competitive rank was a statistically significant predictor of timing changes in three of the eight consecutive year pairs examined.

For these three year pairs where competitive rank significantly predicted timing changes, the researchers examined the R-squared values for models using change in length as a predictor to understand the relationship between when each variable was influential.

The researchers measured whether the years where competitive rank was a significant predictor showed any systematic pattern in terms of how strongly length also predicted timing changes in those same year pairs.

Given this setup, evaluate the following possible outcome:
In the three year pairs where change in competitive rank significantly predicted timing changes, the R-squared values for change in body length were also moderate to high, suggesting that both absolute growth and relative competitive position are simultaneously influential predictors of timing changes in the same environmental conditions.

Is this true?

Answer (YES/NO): YES